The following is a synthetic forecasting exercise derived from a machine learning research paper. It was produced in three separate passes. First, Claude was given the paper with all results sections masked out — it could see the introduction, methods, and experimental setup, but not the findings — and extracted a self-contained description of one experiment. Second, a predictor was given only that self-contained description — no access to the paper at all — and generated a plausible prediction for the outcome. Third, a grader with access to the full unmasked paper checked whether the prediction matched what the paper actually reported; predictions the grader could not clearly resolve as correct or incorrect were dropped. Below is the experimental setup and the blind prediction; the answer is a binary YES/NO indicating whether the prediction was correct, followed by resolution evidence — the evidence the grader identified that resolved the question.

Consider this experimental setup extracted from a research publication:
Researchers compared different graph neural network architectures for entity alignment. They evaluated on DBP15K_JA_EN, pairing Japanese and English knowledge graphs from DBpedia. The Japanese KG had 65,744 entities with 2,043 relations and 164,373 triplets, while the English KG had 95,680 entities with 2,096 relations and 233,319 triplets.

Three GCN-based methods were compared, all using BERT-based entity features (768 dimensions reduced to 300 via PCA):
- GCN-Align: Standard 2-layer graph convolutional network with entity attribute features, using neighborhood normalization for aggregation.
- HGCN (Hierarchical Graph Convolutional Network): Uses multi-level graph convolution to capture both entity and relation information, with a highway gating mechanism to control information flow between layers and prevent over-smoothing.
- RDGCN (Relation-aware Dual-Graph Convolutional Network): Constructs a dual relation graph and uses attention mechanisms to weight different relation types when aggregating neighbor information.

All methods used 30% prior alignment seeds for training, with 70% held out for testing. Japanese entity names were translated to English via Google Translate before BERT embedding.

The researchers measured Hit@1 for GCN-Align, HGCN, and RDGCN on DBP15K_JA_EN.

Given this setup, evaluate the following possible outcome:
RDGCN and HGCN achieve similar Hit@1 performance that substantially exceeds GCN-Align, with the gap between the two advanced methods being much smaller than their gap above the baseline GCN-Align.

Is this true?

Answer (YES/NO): YES